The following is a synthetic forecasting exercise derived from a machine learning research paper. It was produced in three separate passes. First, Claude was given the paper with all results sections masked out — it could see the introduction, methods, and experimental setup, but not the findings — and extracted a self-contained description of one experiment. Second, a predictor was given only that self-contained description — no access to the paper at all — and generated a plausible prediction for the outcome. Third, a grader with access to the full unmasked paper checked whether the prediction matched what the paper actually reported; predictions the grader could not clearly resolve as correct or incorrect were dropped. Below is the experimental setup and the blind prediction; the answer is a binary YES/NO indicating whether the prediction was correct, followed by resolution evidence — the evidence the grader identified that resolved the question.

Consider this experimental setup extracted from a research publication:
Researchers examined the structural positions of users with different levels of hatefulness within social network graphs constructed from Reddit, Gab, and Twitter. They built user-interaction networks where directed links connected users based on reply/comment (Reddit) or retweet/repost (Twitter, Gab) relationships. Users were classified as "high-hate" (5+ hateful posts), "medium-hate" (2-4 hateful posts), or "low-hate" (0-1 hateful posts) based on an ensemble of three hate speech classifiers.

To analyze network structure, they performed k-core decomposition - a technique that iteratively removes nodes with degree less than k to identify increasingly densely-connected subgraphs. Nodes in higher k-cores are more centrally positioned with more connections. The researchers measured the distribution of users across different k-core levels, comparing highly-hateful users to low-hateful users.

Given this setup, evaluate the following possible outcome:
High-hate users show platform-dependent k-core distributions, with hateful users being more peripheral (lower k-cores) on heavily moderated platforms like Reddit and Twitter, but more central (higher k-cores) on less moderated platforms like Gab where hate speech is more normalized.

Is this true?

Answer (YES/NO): NO